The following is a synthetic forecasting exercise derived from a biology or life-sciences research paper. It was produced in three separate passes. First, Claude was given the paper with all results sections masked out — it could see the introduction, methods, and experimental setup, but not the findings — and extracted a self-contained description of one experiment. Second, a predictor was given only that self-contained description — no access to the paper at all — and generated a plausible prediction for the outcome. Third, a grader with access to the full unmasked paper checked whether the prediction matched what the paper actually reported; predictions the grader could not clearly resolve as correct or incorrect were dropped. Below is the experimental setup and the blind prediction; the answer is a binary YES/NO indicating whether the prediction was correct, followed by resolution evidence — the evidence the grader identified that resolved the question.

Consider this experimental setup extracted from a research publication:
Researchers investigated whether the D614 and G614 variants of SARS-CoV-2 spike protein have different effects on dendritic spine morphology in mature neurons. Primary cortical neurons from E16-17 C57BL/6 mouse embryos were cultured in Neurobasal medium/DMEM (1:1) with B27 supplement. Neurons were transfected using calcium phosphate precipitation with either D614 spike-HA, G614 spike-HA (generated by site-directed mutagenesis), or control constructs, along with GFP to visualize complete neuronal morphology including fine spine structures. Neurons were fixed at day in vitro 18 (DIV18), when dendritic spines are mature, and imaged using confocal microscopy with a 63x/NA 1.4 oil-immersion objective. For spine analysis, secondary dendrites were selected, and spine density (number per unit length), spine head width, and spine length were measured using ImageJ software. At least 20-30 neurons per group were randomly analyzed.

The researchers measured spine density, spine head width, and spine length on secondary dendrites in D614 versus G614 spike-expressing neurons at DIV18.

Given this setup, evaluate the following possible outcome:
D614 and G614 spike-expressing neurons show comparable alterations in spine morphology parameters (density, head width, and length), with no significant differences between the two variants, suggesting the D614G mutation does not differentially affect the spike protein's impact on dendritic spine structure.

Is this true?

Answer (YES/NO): YES